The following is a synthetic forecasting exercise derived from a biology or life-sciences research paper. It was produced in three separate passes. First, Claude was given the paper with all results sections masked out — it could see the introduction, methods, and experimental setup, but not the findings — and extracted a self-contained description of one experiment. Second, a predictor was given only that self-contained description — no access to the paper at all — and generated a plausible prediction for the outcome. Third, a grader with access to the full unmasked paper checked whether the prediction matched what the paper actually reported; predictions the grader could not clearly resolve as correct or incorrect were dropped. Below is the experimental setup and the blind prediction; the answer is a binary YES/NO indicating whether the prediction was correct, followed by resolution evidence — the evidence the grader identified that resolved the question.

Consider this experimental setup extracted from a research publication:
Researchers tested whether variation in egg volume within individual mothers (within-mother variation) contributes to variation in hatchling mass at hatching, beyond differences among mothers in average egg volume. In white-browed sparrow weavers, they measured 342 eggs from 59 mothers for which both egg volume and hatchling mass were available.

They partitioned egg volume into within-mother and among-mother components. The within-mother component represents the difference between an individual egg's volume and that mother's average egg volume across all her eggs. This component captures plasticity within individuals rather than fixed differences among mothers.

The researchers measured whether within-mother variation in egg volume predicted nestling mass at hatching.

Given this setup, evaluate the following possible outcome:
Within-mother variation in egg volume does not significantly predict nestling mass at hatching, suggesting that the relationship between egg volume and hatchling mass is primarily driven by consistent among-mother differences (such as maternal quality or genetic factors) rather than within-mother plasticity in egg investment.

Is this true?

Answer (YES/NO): NO